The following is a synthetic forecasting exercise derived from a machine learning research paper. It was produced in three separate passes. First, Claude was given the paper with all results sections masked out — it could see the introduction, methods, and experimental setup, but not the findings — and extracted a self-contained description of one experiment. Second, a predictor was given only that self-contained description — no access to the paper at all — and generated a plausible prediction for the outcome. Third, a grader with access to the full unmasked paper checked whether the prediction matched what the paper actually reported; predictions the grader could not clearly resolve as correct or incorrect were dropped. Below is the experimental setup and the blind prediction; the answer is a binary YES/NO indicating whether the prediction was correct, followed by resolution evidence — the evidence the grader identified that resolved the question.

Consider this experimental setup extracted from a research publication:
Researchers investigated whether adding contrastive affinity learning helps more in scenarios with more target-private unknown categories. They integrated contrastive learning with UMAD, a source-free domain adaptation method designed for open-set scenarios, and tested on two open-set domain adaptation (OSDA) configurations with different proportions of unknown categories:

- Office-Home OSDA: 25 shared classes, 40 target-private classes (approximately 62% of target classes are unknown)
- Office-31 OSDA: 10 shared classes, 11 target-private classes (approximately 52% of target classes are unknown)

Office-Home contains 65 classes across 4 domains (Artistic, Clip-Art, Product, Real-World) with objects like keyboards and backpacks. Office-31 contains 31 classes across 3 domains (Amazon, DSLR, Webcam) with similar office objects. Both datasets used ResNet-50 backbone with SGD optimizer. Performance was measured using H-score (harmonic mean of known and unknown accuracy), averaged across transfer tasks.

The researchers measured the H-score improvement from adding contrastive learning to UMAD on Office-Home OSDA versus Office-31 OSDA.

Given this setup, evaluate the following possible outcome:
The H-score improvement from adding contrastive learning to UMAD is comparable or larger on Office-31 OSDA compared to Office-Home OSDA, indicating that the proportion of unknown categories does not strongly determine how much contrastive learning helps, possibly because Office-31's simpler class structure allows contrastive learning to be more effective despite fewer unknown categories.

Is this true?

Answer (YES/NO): NO